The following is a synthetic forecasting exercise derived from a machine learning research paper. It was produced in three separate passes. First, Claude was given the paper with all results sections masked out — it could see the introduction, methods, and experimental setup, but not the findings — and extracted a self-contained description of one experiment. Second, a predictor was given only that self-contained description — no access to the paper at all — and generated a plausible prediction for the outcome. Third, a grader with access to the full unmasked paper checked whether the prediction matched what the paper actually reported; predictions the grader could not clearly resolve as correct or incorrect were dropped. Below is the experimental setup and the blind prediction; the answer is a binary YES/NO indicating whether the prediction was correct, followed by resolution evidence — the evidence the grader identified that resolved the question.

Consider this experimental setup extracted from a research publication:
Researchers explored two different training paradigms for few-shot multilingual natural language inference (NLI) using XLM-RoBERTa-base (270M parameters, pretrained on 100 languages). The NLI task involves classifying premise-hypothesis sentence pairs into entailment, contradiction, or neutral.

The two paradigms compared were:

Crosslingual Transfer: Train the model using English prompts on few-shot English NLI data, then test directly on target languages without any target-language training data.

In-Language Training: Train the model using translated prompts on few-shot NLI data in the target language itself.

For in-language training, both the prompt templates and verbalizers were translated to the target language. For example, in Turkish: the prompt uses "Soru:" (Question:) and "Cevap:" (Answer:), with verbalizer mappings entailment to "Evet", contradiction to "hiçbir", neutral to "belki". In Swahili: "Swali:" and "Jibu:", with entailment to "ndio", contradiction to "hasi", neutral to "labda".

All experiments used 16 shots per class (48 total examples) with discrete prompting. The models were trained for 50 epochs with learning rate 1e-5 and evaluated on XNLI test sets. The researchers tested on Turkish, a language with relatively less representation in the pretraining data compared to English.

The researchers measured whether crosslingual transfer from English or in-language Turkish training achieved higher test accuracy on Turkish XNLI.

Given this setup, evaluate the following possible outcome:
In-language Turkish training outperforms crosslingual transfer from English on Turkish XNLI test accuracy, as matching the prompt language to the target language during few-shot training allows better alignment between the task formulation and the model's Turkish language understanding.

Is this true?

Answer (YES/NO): NO